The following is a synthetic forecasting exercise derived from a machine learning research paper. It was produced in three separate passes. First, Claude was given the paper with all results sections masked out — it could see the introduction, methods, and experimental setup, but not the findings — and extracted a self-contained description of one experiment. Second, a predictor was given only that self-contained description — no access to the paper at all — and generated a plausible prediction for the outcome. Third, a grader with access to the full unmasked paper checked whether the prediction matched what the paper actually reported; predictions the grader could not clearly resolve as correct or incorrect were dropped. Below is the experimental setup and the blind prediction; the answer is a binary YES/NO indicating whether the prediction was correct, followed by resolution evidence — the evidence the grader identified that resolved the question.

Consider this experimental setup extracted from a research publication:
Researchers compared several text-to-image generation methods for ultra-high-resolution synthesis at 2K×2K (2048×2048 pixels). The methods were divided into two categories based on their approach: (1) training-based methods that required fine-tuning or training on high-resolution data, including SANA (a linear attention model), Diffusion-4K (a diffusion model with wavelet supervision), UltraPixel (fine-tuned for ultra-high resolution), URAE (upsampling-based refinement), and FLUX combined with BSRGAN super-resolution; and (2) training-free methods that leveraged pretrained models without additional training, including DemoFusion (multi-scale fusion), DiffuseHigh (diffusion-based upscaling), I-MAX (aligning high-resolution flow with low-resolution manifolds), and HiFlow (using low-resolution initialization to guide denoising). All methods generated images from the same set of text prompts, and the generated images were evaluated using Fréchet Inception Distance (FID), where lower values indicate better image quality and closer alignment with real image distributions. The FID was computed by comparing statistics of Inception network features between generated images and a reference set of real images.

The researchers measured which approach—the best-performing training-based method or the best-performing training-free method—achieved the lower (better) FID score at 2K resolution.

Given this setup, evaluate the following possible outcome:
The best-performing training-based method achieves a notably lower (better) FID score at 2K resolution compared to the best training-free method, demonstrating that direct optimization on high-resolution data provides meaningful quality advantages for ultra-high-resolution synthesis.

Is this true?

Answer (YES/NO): NO